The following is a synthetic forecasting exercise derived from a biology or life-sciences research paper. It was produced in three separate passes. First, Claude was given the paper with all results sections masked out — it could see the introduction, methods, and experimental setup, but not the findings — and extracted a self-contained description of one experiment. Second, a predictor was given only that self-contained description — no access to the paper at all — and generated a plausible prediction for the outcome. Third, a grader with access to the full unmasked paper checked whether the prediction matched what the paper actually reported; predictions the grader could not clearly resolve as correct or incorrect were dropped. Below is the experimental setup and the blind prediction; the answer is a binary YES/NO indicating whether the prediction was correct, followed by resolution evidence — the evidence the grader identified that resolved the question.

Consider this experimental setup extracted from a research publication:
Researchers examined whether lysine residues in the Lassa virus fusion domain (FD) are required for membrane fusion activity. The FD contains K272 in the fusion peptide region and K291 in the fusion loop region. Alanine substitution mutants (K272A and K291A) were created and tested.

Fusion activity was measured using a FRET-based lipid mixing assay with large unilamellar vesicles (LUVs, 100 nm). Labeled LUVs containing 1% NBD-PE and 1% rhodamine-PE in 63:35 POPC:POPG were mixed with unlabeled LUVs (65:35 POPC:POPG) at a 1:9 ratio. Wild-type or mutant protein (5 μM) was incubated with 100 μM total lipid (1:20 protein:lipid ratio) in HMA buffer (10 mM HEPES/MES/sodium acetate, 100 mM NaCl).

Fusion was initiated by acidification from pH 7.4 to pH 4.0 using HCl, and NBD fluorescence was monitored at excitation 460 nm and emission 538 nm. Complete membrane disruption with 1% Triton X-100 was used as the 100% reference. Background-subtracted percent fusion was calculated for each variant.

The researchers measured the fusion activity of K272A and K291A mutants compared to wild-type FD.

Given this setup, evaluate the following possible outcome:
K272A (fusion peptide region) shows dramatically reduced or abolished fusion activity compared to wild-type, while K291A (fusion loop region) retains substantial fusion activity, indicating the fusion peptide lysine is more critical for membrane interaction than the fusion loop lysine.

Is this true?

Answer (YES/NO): NO